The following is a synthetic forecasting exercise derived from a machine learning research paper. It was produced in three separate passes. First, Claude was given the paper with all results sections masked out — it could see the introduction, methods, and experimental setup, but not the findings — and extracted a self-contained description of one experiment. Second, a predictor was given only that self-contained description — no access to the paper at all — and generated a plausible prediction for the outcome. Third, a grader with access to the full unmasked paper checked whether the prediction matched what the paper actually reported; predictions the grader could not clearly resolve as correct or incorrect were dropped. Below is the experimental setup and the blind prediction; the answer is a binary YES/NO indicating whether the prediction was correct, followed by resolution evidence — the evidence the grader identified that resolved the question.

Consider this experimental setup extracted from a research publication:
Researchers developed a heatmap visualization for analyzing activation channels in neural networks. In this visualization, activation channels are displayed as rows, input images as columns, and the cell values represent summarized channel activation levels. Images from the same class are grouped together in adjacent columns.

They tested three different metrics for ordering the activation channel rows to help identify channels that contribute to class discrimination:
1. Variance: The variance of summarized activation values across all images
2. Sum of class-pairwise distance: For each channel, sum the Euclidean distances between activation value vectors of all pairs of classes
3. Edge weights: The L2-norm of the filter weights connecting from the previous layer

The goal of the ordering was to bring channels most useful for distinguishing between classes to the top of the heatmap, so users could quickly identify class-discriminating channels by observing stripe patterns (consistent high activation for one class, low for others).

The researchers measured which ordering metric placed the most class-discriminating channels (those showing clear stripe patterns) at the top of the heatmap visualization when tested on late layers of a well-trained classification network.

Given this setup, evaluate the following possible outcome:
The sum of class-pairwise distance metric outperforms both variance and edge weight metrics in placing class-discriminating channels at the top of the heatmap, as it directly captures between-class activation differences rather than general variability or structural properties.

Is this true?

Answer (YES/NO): YES